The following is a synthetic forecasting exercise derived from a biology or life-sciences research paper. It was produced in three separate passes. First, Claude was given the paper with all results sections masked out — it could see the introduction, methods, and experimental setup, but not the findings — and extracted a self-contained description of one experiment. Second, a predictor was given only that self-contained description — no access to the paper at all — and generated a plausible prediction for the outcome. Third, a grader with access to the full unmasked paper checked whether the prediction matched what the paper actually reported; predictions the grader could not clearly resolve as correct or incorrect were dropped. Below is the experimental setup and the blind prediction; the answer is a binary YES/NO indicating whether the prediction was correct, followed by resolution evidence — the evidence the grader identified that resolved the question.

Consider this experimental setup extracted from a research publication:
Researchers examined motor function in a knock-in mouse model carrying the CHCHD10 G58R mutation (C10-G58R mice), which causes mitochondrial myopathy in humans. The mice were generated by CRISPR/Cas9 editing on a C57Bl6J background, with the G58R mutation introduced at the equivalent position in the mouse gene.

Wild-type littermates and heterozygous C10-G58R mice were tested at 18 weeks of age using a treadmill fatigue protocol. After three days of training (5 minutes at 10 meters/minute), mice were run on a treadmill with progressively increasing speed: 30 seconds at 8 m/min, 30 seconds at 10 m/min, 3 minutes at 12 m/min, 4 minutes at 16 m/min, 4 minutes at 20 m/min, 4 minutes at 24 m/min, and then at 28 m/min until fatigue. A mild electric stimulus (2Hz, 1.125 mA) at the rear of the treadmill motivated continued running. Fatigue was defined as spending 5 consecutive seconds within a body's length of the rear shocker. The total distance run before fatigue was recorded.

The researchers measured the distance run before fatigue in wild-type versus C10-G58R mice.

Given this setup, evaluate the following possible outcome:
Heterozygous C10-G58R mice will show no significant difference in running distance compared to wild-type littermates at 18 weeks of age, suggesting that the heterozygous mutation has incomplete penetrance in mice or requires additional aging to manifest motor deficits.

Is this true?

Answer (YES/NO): NO